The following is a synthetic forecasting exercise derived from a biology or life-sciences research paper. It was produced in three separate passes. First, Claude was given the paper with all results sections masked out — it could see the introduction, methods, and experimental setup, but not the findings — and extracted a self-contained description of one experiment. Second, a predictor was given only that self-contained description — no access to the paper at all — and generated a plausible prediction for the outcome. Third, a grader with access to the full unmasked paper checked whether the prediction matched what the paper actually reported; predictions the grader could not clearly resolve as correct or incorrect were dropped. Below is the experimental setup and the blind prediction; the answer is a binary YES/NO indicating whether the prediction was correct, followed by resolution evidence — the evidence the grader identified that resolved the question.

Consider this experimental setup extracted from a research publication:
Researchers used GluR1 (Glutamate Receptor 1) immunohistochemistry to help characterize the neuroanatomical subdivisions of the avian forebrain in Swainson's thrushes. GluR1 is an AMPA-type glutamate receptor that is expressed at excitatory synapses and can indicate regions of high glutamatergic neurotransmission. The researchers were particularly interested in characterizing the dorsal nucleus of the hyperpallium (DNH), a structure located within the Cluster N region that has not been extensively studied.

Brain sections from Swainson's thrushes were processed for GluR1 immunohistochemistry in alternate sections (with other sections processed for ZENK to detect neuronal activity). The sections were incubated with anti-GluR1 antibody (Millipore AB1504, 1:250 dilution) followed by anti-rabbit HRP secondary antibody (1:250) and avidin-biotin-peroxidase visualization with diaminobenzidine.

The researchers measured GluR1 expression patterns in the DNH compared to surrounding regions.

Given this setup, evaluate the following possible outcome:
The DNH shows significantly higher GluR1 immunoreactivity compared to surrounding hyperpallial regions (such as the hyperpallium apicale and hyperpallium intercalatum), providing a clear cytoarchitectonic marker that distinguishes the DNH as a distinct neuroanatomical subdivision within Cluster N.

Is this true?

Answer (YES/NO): YES